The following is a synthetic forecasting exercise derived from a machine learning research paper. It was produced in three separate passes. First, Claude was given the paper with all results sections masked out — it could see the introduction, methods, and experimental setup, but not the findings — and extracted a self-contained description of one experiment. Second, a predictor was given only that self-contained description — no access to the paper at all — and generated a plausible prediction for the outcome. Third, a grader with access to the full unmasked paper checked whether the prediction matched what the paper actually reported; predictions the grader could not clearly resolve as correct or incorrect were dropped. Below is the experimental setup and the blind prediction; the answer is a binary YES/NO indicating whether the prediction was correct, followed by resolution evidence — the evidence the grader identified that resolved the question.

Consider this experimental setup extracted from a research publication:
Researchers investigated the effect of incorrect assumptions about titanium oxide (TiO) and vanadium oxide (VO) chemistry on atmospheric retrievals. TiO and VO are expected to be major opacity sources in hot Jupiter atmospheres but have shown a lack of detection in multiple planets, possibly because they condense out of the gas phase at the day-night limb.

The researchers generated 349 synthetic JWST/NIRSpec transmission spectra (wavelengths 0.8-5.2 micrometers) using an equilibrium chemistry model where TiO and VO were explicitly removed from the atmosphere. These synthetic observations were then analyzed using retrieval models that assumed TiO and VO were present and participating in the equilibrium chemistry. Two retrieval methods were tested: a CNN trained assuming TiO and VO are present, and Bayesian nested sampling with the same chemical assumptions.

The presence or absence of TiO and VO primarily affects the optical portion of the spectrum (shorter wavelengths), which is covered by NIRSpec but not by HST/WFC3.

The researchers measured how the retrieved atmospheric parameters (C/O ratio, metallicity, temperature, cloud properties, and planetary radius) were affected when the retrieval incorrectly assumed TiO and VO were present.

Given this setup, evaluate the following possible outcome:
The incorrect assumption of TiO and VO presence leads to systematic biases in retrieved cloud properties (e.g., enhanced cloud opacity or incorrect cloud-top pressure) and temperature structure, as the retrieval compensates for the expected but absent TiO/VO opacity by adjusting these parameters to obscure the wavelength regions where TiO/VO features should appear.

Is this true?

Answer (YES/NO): NO